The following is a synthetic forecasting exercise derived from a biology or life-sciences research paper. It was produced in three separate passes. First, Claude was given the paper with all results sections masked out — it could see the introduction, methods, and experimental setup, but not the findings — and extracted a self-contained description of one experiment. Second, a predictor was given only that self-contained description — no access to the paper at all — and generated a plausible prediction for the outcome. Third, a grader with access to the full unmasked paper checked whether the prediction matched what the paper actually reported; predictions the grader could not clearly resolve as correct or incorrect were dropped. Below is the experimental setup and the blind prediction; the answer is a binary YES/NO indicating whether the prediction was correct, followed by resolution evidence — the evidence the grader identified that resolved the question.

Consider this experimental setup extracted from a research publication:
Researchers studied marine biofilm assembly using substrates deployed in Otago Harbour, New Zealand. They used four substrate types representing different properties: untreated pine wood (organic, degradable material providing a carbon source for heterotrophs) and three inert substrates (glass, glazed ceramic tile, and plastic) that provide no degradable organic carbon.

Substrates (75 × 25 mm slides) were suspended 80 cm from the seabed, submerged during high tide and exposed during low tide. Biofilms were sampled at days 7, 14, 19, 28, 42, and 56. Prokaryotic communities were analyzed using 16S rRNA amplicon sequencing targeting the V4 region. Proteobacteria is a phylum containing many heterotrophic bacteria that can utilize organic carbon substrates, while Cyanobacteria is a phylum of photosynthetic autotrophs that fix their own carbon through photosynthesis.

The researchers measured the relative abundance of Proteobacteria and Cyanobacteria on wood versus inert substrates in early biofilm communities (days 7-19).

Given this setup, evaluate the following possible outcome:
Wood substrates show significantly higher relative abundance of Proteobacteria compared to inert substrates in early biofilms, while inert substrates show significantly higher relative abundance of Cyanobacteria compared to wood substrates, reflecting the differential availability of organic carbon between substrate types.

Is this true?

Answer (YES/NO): YES